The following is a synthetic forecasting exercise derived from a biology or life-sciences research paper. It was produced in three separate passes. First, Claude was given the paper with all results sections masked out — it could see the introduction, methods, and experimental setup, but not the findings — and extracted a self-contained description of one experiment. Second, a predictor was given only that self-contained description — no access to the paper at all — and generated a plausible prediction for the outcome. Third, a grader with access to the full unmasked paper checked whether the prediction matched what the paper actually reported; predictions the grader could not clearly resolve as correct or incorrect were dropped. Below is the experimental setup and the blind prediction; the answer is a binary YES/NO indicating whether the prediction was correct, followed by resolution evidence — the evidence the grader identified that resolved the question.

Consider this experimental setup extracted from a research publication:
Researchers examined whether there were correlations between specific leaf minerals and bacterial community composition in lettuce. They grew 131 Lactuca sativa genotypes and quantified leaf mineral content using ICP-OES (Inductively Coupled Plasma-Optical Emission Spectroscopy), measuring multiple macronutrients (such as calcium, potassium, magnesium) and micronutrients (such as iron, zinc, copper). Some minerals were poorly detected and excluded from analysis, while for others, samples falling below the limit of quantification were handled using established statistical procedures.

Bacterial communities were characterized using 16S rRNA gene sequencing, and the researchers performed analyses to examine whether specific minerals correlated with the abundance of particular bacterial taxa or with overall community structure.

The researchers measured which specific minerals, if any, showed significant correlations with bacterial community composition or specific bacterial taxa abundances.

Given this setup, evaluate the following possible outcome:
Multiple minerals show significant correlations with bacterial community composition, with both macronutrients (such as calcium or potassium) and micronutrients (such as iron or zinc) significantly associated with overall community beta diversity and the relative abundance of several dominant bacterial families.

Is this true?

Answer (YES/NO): NO